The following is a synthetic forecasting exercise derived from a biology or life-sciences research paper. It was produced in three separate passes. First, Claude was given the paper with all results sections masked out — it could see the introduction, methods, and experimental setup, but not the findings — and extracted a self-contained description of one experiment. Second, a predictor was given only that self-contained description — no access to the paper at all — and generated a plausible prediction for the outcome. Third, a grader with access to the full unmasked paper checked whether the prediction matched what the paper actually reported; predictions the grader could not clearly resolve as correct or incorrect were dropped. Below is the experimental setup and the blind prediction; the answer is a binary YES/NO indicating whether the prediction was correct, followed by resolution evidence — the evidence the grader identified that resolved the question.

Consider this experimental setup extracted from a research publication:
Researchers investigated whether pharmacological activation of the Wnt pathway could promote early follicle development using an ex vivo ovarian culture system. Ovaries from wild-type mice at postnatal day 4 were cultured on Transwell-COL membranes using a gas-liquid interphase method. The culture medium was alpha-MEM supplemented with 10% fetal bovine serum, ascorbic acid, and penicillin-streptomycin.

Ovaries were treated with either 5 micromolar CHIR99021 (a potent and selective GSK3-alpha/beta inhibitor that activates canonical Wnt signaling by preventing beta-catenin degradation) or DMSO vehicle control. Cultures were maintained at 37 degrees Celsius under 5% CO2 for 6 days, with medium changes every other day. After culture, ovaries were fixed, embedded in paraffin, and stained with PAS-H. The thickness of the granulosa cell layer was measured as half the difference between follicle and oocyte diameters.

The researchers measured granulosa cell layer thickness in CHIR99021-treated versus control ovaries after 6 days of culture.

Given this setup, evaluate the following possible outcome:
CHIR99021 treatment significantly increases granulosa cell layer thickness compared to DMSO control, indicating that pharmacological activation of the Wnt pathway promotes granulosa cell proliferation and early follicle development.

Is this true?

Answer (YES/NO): YES